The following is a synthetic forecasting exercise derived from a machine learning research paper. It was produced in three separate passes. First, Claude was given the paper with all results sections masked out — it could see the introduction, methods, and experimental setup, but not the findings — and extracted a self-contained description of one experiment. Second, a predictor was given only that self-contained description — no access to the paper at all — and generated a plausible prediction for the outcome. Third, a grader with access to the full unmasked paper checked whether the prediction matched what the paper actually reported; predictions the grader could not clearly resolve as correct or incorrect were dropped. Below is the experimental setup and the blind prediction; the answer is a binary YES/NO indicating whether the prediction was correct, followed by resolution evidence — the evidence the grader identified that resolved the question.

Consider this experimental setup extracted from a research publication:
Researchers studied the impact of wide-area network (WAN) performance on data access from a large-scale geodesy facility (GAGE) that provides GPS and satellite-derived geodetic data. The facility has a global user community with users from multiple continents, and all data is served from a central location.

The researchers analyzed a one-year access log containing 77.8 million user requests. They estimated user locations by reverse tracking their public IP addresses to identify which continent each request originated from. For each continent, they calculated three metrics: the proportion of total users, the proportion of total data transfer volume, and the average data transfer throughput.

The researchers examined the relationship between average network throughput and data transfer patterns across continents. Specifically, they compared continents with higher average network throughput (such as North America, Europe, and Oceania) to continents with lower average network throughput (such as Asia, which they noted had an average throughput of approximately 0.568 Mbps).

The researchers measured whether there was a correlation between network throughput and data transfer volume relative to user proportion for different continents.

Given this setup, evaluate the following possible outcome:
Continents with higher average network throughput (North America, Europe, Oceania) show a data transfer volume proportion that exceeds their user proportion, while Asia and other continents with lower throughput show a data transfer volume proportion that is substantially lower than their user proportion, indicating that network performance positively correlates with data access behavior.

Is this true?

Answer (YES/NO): NO